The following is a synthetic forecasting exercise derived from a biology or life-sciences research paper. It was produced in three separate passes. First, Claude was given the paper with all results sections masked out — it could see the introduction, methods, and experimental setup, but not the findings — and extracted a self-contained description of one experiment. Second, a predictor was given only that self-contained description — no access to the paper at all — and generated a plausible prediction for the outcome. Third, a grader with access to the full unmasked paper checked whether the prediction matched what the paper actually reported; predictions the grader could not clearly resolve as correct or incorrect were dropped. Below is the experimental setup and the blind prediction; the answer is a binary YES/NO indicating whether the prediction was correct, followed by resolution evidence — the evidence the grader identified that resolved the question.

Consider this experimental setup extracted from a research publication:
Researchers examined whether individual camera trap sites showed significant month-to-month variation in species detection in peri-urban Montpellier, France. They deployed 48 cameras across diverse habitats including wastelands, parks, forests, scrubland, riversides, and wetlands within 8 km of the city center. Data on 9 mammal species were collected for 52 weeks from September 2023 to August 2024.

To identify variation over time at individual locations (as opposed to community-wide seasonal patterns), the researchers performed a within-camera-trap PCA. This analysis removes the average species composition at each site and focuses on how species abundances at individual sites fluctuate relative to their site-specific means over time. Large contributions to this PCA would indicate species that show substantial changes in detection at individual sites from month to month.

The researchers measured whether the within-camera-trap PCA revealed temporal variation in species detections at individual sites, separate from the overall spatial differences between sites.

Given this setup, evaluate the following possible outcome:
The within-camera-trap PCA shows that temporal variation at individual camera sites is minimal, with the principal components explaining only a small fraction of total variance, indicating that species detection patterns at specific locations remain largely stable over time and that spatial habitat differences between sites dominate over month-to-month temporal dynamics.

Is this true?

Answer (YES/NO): NO